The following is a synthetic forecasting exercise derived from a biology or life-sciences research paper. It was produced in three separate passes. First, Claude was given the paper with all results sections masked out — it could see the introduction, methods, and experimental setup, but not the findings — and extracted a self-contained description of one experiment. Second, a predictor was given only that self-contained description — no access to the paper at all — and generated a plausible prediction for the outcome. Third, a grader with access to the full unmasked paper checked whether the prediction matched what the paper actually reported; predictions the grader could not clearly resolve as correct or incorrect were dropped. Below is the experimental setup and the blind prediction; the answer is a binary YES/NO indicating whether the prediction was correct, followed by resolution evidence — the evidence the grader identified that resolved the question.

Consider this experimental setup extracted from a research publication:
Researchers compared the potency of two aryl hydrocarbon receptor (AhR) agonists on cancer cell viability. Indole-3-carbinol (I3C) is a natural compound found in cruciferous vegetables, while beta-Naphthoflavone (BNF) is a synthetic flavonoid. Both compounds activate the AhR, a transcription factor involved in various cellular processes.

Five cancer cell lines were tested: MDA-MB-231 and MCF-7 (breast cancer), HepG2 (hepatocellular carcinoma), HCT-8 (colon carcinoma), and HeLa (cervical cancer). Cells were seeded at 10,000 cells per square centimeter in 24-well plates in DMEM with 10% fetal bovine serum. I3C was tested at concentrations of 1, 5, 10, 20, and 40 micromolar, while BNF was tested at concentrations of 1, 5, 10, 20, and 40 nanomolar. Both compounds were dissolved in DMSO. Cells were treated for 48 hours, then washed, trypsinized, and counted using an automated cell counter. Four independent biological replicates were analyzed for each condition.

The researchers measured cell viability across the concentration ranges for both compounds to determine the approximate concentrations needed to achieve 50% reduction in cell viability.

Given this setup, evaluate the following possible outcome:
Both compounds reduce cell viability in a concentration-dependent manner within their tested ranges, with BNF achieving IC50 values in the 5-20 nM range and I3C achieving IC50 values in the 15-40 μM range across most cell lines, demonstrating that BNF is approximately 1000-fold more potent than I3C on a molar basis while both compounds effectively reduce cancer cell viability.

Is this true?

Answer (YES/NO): NO